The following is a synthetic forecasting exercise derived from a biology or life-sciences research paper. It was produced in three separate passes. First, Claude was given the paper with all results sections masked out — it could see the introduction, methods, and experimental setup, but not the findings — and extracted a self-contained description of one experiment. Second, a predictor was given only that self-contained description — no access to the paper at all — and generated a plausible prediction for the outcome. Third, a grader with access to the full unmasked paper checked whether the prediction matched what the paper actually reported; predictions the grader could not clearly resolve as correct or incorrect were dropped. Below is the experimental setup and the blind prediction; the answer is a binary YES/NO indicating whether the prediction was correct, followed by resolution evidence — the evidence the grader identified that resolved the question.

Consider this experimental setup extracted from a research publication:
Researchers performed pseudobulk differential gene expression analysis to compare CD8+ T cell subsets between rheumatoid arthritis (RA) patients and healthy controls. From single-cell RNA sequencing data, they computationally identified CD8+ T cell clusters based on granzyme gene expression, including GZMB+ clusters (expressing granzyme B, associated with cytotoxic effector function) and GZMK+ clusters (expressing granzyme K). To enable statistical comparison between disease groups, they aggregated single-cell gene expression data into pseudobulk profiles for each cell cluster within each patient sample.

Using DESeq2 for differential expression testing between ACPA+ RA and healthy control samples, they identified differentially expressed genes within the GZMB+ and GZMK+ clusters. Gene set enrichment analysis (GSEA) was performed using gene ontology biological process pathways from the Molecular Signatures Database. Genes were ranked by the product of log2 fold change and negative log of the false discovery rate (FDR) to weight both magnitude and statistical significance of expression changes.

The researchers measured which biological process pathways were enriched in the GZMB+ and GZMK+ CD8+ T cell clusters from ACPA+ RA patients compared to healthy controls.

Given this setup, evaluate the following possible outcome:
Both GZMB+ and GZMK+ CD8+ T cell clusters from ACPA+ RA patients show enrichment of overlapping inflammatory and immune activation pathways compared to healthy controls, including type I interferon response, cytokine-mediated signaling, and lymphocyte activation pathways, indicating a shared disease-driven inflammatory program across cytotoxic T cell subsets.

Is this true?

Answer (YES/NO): NO